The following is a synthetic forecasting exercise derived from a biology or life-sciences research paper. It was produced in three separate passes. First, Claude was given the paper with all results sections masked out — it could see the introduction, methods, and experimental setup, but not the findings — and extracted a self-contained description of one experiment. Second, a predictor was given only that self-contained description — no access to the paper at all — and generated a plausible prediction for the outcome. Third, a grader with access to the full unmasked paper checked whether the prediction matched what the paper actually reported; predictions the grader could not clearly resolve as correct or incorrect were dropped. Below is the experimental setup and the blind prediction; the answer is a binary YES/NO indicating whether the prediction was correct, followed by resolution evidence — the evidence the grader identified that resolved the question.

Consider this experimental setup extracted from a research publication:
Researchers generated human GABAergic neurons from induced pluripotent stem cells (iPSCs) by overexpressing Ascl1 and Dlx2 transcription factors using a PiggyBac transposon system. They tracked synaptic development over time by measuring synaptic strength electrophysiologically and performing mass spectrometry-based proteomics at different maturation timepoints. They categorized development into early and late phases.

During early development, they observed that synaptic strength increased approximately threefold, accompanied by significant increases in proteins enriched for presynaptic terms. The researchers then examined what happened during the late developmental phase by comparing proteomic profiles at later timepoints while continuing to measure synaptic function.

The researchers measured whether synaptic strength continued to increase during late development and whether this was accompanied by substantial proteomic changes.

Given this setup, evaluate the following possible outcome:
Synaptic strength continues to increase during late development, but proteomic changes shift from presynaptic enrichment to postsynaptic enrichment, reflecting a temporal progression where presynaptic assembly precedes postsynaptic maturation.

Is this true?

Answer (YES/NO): NO